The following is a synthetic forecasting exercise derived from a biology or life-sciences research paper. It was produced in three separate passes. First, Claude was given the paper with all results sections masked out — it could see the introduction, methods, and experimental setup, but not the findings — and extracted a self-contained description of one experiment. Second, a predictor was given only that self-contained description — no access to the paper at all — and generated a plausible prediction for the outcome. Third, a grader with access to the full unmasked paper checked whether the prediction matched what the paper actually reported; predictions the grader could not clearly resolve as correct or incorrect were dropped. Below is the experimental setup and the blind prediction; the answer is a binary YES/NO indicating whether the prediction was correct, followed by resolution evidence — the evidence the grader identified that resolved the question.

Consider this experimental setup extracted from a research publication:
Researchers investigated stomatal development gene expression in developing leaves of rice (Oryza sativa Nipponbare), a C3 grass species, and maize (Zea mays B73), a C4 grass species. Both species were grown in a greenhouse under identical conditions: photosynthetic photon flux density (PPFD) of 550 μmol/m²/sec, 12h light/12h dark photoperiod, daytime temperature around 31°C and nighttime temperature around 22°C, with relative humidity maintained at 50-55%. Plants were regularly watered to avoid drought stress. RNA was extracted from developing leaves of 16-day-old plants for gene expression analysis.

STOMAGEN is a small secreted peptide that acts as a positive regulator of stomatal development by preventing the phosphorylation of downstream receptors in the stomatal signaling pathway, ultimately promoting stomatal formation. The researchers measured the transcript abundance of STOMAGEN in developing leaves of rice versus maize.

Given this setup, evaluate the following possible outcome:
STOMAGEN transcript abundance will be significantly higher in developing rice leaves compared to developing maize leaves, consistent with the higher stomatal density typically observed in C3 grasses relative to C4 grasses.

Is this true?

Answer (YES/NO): YES